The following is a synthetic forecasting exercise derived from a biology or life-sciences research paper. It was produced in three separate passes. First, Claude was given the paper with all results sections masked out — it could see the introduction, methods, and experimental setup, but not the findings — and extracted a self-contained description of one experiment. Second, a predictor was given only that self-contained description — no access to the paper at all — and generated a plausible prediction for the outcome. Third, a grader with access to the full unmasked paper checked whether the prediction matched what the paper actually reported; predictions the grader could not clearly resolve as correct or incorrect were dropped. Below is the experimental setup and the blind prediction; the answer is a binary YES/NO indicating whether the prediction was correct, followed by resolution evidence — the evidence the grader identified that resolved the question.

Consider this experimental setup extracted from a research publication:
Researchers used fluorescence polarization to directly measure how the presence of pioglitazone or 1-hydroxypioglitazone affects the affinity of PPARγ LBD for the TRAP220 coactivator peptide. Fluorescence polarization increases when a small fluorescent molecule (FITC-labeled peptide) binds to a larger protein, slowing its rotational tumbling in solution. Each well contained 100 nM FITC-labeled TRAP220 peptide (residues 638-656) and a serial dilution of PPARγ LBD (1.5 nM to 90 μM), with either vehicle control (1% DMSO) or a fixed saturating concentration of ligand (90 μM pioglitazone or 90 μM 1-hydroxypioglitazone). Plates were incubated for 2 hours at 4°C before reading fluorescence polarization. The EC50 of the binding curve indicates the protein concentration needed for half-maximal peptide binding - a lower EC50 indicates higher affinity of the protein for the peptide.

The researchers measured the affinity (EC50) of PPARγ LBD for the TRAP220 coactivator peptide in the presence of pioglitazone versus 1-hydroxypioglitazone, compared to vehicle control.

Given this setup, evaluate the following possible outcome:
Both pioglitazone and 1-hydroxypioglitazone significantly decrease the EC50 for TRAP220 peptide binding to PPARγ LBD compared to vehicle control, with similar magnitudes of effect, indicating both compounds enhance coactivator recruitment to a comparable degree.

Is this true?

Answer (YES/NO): NO